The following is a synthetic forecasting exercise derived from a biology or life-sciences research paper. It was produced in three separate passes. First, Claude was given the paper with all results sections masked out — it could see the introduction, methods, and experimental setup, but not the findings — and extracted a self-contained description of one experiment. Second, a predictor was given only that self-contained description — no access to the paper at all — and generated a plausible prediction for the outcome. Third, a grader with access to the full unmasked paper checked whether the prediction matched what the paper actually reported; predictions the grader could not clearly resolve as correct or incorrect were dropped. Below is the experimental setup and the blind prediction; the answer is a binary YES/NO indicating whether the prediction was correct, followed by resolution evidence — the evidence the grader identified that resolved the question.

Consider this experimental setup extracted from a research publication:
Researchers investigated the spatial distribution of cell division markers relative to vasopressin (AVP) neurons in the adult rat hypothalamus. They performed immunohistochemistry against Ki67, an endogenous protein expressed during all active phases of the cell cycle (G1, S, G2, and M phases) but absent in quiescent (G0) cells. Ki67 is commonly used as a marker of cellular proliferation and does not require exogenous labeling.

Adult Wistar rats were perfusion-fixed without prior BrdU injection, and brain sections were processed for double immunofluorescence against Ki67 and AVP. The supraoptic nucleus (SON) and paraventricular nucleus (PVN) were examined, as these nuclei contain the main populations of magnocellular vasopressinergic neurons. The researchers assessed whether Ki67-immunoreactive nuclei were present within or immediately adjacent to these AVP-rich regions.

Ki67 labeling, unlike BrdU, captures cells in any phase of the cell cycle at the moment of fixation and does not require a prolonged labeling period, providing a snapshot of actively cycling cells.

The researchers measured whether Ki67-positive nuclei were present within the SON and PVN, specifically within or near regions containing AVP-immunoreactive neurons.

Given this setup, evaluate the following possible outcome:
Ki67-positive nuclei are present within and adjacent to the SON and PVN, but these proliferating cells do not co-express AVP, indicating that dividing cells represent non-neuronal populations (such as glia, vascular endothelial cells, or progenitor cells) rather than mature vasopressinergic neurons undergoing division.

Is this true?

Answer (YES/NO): NO